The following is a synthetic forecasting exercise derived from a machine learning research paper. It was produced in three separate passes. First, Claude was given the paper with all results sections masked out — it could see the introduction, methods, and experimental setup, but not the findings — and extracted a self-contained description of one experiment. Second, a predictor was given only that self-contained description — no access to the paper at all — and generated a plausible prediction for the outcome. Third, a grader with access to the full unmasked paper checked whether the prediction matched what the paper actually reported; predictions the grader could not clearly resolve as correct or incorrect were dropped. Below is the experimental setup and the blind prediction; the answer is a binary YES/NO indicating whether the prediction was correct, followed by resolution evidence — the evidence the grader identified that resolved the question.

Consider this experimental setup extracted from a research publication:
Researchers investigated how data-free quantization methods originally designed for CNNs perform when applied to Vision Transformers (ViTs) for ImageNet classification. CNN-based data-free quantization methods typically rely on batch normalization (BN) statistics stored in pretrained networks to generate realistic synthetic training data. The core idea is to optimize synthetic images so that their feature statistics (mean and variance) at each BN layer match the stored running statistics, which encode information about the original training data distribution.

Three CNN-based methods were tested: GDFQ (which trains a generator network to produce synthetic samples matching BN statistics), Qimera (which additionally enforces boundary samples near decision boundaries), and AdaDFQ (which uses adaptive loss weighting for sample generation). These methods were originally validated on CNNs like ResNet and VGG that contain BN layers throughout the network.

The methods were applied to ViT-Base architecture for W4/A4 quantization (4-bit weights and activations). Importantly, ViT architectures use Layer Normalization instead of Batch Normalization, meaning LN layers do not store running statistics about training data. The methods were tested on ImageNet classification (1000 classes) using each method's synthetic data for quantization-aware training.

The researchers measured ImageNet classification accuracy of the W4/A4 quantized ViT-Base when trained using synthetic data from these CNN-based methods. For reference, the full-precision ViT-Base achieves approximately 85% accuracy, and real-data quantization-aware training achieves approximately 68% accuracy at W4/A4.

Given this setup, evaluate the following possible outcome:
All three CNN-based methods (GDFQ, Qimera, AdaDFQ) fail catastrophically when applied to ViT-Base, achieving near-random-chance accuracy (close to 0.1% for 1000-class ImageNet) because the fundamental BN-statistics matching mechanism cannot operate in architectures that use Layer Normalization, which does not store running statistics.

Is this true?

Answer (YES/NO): NO